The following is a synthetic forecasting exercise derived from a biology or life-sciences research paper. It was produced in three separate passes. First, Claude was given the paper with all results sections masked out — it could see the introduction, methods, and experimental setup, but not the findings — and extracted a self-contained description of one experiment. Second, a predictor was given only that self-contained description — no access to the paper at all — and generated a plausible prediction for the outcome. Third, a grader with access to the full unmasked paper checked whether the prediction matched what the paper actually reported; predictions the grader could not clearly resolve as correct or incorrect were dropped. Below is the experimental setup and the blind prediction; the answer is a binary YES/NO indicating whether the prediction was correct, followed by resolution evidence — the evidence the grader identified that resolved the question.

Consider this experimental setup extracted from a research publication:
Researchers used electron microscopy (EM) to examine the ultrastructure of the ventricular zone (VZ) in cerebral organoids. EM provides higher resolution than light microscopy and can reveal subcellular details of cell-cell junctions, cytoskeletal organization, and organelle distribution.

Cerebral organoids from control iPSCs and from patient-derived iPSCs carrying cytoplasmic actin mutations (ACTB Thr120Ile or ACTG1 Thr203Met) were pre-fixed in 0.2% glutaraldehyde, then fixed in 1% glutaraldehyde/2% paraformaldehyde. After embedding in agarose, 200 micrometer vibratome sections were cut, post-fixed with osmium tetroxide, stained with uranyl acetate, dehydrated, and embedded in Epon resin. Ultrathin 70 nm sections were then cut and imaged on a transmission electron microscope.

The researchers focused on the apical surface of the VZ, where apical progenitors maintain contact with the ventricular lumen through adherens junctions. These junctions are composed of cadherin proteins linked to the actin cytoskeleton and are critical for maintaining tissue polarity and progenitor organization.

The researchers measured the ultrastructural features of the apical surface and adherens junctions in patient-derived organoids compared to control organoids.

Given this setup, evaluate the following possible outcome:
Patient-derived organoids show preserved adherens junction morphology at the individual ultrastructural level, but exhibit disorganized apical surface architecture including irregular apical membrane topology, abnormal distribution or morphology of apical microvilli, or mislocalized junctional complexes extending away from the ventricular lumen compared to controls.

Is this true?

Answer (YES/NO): NO